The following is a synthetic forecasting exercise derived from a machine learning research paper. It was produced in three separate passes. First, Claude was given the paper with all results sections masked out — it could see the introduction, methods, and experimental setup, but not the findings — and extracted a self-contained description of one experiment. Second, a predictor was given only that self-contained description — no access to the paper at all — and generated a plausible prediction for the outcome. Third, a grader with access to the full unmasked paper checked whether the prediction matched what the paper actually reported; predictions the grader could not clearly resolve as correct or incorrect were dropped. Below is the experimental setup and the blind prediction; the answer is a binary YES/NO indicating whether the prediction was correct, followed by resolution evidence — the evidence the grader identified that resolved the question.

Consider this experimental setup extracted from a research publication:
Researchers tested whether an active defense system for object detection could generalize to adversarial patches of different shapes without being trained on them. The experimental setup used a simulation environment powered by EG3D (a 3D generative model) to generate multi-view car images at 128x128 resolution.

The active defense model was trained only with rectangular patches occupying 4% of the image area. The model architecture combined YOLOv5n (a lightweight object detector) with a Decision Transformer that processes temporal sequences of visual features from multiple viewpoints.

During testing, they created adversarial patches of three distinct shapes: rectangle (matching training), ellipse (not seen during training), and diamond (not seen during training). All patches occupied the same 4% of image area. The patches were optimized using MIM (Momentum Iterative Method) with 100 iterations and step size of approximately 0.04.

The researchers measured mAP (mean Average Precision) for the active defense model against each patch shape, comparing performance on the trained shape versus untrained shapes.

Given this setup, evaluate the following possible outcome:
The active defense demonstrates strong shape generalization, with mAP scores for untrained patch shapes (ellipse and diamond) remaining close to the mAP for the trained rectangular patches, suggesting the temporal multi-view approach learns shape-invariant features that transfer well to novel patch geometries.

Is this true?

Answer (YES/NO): YES